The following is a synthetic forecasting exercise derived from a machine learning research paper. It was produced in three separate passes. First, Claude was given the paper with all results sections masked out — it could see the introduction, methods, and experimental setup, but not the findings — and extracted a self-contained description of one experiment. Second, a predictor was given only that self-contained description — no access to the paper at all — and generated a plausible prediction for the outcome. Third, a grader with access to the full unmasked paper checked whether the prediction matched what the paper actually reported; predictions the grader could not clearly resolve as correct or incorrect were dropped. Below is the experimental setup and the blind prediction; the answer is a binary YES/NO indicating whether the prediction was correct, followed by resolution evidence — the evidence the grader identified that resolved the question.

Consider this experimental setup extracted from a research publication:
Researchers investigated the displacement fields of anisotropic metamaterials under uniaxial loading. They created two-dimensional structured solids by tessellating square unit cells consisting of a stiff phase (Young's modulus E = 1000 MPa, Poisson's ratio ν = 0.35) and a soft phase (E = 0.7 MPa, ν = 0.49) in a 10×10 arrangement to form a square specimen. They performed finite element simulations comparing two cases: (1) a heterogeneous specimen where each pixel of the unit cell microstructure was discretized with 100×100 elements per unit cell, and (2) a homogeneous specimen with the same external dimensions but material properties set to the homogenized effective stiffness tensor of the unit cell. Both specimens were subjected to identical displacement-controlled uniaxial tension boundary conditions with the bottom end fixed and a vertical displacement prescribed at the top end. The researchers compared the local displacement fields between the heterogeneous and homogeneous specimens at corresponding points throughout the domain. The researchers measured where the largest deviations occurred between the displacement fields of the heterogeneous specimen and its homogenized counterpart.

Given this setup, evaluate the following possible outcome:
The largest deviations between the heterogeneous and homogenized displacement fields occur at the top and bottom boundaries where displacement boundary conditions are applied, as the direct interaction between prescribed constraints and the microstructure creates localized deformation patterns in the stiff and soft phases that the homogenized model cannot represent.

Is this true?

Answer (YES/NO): NO